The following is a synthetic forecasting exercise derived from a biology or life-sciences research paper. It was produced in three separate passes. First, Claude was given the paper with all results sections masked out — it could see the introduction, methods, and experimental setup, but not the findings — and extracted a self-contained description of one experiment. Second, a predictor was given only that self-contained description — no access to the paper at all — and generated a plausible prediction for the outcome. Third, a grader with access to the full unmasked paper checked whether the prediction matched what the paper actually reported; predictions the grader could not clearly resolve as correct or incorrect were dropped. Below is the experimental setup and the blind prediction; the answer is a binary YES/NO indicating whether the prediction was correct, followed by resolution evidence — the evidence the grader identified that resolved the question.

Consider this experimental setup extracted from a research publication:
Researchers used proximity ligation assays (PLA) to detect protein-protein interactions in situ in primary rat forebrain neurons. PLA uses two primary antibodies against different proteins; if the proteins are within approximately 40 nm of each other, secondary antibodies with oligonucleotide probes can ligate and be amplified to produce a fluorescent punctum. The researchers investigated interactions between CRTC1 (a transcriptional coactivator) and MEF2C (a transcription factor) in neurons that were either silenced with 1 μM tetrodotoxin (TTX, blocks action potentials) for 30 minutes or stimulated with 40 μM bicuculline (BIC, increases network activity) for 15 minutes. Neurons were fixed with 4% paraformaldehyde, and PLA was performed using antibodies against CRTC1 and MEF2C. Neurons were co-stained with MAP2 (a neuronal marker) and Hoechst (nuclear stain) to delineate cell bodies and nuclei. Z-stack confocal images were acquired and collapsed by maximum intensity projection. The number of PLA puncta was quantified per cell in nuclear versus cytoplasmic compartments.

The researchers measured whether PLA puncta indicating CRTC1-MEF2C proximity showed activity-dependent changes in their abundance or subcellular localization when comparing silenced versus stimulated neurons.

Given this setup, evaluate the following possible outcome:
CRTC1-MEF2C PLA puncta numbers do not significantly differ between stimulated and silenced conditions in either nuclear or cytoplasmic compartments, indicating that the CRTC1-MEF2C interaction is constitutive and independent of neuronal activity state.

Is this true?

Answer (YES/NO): NO